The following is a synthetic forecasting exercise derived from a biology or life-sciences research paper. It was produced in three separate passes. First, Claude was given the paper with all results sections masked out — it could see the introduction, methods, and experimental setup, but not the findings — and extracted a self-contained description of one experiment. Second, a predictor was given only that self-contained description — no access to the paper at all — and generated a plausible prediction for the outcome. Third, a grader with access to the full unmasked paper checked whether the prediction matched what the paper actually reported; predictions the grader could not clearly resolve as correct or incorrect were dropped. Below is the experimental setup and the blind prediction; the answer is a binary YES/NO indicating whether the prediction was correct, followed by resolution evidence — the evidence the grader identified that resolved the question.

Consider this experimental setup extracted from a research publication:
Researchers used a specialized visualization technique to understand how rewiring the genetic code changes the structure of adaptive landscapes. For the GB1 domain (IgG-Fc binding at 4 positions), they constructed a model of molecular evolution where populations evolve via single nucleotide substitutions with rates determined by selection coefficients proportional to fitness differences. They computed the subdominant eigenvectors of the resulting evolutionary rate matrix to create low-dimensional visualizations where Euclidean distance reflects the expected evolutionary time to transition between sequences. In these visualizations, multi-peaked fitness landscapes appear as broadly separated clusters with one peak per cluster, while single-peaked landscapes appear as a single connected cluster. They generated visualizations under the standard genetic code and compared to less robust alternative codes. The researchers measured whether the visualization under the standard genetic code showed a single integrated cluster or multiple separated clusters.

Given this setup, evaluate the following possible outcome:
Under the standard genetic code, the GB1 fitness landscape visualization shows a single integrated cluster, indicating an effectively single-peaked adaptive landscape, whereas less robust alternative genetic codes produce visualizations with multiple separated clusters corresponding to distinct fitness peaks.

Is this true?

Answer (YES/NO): NO